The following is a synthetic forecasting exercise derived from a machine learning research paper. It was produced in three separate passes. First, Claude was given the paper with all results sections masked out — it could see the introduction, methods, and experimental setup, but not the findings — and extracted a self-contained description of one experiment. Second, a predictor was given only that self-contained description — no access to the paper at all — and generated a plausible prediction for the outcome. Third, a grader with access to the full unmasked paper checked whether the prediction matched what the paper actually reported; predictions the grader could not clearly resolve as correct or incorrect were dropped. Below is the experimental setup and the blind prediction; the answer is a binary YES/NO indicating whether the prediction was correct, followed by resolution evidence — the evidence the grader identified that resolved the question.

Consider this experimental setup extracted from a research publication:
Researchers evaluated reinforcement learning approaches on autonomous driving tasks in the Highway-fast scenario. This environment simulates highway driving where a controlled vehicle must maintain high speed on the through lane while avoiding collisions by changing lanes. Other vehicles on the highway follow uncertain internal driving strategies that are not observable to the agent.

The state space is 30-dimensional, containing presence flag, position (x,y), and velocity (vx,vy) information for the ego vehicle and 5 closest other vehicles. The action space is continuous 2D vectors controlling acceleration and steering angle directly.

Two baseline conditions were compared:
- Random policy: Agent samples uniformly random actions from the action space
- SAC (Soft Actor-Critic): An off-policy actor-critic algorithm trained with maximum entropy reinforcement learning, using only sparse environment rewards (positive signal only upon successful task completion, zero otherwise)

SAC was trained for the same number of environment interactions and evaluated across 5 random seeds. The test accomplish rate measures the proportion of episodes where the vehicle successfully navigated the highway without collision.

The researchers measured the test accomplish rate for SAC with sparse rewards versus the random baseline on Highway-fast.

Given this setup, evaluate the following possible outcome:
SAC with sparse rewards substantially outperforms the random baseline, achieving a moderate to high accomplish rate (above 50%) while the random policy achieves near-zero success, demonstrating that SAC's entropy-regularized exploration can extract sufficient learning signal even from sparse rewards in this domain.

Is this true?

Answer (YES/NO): NO